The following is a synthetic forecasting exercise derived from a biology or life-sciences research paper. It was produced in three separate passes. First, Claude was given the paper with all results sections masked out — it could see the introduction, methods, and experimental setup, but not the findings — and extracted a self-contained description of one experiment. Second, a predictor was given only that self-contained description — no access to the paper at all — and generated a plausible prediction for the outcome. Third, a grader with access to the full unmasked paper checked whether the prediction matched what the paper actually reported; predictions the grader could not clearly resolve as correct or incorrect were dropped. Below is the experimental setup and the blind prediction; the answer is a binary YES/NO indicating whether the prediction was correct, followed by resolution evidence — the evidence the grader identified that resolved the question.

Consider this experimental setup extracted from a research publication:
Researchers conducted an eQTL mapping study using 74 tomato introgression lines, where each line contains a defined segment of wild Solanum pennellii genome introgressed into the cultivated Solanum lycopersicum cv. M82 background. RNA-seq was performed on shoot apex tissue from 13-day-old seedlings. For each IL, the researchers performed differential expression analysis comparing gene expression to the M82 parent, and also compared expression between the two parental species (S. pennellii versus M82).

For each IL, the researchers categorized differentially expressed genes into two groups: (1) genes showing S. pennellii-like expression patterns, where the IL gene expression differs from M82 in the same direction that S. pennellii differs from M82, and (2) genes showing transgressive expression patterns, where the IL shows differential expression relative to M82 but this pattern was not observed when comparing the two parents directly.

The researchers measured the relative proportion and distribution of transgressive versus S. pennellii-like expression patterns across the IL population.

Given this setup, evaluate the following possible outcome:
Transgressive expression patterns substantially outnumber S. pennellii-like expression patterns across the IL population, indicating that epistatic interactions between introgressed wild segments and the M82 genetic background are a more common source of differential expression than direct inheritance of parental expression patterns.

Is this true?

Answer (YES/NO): NO